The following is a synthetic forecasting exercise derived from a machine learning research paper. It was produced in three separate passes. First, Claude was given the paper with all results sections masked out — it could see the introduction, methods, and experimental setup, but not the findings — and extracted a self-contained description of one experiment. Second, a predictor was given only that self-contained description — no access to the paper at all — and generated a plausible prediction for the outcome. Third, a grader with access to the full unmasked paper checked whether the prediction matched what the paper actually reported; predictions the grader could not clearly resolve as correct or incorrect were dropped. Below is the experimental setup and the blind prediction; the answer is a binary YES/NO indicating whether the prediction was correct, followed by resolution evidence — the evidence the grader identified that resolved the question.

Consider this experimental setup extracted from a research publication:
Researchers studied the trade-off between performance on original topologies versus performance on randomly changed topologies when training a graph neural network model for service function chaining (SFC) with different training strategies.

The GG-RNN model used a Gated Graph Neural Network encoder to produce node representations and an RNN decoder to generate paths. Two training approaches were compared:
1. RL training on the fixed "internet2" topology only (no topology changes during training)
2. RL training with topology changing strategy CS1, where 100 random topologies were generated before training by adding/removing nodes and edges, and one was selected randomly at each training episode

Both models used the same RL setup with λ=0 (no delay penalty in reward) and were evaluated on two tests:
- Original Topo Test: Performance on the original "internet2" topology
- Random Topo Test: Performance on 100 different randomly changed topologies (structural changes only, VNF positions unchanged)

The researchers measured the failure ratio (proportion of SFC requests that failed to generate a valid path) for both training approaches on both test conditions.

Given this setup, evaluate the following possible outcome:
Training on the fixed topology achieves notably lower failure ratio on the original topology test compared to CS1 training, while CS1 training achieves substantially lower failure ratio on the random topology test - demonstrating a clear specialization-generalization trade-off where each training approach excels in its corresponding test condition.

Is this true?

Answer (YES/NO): YES